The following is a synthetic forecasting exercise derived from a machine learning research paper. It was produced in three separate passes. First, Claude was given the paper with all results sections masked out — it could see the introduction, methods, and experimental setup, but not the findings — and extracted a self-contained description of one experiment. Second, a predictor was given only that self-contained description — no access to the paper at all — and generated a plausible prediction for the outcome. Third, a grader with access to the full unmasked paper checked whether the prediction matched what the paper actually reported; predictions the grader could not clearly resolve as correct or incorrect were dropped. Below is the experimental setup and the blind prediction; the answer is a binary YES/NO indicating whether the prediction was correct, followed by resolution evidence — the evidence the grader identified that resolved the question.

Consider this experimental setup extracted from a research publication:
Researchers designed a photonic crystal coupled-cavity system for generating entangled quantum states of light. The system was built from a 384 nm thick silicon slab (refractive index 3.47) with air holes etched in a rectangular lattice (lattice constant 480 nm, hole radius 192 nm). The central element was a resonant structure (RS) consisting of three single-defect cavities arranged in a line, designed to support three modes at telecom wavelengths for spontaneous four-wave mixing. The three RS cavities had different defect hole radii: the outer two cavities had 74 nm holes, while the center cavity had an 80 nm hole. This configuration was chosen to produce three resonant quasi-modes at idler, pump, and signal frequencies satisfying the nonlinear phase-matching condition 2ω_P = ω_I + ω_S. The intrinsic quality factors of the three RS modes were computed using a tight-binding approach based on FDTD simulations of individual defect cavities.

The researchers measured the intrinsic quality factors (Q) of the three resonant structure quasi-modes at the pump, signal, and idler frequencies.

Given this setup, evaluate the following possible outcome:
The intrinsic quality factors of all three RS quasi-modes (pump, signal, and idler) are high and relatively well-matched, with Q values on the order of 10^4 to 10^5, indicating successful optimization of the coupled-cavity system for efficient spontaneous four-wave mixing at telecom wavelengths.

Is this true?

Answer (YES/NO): NO